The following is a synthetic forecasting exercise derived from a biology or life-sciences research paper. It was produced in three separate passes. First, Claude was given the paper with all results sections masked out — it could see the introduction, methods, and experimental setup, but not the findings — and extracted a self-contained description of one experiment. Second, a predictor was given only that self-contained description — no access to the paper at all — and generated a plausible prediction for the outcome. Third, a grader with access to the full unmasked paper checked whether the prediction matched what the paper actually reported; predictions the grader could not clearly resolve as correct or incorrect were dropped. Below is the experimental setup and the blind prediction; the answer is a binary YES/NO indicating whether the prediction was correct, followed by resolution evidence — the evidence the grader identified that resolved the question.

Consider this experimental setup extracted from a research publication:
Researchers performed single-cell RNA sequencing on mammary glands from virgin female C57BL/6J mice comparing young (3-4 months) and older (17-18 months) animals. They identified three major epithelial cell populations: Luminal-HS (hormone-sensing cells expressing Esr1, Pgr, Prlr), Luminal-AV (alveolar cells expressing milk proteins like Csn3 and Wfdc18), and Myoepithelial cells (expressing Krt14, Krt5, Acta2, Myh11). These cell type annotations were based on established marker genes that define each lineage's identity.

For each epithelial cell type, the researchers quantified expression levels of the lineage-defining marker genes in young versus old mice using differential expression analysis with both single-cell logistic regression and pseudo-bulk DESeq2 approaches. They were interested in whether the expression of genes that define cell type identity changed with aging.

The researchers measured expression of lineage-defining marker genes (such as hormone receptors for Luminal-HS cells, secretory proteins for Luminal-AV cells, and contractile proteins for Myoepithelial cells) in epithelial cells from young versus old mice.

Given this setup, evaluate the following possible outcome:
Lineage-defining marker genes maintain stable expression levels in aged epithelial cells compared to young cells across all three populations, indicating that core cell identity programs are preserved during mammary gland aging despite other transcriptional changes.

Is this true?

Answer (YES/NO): NO